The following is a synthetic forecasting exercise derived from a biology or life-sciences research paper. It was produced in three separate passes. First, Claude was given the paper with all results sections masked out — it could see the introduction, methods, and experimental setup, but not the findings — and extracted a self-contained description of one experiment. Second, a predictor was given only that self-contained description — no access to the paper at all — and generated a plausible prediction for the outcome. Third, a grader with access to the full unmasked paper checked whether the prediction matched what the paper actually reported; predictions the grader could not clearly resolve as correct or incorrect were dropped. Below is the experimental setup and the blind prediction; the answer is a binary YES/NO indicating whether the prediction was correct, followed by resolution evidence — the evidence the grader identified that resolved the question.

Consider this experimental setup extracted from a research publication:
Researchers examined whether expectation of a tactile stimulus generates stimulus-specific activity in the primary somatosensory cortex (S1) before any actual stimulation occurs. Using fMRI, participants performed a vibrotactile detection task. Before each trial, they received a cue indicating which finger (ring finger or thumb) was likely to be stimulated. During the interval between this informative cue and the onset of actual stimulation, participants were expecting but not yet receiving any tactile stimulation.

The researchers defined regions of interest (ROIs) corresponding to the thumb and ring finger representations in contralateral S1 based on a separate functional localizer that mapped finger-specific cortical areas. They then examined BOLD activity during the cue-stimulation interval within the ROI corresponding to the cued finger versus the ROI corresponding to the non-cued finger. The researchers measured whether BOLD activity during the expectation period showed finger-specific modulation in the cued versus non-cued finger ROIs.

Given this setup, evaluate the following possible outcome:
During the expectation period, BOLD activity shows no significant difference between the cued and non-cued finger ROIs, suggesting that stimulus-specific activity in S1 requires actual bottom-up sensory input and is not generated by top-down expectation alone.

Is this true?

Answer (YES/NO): NO